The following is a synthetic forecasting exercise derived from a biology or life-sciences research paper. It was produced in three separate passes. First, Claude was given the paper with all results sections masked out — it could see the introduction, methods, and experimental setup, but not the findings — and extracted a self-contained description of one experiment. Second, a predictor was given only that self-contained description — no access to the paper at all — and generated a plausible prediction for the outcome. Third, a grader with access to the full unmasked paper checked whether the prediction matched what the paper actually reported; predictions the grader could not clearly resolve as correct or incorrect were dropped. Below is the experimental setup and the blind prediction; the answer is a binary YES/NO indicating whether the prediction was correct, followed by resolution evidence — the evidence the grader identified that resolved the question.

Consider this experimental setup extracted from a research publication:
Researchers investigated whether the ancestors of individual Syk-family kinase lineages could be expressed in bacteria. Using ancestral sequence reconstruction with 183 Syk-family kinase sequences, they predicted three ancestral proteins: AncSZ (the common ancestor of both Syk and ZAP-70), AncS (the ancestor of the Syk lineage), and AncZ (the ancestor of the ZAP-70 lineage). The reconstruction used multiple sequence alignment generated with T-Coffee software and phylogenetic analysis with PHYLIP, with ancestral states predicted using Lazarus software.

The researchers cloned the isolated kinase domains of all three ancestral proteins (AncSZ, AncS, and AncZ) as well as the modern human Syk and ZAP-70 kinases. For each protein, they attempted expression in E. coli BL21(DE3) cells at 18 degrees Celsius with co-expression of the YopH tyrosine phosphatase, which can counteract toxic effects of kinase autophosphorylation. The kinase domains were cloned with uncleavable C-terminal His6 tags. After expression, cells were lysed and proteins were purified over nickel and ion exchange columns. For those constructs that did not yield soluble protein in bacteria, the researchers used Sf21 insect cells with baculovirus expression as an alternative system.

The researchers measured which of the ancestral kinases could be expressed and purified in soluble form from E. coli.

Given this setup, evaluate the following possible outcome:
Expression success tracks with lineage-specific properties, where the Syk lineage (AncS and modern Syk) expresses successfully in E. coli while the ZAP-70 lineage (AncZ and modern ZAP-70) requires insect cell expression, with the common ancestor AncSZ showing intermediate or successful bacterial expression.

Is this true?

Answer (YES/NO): NO